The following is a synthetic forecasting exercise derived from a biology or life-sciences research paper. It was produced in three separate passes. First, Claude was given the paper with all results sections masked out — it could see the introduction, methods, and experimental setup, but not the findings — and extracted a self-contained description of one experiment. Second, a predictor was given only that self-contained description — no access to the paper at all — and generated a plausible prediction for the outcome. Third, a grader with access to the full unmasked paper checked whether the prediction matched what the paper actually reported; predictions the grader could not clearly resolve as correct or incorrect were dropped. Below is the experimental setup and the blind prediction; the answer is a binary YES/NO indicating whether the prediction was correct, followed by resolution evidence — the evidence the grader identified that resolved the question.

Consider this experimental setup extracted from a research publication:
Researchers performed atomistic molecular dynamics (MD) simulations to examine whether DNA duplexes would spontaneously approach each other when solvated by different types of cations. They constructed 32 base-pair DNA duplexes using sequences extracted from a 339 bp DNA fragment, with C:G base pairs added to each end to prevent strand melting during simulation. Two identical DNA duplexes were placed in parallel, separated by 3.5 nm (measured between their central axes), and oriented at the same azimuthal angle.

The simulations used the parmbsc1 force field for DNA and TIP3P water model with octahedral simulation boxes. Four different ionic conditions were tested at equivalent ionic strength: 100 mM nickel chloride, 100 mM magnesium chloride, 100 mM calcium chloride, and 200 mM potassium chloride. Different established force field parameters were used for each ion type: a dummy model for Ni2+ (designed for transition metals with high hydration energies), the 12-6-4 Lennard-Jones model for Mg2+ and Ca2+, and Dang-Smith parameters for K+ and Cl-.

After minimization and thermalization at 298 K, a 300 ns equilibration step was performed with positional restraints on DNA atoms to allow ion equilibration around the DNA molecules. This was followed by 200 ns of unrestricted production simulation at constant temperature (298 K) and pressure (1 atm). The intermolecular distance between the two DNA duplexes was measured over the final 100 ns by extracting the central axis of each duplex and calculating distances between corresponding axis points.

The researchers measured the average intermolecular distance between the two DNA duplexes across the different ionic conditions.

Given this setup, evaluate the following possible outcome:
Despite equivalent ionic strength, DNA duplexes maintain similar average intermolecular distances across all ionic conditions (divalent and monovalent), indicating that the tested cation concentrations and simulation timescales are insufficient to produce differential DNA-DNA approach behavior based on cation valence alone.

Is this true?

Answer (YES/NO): NO